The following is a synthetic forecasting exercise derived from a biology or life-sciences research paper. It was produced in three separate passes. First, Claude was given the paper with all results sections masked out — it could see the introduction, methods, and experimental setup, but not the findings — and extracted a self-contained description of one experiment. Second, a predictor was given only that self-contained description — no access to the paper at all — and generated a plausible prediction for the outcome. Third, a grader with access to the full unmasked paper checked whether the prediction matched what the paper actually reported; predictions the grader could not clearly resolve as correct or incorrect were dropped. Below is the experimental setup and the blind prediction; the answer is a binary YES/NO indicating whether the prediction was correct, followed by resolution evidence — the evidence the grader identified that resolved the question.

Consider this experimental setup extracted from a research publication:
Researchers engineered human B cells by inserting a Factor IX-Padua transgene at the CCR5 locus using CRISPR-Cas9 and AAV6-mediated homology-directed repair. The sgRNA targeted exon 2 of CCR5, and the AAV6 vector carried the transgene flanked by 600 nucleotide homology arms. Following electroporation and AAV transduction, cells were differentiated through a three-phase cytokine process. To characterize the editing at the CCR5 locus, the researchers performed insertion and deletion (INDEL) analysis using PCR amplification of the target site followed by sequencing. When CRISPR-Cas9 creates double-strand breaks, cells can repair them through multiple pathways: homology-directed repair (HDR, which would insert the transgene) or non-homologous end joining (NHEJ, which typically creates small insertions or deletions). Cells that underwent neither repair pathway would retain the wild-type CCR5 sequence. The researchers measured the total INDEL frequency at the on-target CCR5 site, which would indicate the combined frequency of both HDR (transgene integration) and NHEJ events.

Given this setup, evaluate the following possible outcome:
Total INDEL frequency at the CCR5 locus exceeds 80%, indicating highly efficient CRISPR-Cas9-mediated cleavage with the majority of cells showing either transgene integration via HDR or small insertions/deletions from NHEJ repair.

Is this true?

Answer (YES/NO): YES